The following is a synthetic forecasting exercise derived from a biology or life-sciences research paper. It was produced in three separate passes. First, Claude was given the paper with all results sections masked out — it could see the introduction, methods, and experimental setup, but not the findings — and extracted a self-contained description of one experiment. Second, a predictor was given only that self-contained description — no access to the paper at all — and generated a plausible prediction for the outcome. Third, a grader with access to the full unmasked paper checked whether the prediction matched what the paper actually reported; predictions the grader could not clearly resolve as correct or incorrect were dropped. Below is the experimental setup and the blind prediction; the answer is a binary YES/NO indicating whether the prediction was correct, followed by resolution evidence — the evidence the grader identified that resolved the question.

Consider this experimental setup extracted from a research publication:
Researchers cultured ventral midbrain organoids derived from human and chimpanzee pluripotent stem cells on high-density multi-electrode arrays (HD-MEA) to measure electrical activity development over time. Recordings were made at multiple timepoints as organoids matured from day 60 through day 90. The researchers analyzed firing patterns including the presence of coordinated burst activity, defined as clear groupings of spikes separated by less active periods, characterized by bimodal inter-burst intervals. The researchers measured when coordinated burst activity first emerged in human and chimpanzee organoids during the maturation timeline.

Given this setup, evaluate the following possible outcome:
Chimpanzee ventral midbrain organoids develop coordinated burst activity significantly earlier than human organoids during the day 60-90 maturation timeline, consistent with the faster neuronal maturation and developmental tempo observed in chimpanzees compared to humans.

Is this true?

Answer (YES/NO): NO